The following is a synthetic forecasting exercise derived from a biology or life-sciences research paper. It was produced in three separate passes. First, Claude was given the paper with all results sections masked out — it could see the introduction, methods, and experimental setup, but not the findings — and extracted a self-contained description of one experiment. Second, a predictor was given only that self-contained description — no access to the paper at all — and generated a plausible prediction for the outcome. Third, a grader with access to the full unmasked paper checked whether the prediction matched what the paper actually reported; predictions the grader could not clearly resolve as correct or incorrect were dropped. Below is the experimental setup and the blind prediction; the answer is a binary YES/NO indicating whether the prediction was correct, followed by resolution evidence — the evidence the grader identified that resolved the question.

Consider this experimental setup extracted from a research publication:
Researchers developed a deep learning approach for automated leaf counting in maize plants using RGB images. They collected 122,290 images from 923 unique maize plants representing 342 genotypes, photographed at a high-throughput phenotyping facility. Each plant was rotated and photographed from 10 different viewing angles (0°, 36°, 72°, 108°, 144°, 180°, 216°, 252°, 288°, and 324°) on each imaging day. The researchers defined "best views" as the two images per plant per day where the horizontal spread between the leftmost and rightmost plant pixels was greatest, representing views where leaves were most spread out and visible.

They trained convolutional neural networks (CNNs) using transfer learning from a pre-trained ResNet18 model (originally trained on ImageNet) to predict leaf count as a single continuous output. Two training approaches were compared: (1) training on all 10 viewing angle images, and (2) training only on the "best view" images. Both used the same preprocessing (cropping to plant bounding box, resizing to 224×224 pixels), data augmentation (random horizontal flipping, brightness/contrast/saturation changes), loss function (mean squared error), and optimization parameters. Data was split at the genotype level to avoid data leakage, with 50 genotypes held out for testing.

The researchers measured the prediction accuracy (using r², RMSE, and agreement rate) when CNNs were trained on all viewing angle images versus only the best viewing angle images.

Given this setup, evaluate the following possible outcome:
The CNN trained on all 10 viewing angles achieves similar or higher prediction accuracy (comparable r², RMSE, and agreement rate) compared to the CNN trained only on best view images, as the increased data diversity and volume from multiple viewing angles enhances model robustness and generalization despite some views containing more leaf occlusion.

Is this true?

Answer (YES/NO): NO